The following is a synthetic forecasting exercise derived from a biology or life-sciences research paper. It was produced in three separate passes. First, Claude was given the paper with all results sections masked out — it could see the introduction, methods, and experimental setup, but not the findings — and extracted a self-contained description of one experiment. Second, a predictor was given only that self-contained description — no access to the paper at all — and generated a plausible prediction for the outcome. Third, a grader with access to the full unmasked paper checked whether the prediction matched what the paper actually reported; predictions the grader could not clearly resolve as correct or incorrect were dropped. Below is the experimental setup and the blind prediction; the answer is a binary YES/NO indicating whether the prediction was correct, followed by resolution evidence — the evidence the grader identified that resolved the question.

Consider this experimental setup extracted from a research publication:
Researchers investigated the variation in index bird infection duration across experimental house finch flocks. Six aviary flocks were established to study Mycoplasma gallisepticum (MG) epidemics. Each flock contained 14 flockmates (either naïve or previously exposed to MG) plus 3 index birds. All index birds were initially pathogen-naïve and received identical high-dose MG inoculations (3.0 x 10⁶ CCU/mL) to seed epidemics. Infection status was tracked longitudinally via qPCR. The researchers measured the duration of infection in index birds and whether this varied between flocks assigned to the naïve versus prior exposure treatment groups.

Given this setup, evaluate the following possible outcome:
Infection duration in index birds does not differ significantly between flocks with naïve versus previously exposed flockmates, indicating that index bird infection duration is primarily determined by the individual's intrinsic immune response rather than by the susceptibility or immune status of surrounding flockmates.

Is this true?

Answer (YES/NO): YES